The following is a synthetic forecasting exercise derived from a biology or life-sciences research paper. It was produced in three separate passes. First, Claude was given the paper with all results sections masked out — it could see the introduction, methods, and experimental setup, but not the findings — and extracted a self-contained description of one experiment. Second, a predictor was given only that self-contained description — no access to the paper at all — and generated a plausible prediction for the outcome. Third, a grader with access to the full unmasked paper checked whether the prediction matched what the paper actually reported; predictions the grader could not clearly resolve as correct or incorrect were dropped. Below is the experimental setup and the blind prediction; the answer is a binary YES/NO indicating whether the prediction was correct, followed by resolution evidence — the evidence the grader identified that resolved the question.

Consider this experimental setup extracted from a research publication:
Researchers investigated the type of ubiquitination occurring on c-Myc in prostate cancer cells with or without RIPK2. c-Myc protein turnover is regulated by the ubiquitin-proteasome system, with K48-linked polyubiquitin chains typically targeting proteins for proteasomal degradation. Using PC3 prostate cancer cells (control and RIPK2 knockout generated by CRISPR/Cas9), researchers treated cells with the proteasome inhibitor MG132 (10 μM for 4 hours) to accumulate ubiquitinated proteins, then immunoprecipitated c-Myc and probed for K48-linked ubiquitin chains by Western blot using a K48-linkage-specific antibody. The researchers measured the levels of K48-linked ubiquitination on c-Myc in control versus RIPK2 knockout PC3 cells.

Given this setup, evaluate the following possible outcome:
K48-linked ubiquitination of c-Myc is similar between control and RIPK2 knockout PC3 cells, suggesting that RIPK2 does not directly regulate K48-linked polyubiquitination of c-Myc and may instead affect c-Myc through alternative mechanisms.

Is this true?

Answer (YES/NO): NO